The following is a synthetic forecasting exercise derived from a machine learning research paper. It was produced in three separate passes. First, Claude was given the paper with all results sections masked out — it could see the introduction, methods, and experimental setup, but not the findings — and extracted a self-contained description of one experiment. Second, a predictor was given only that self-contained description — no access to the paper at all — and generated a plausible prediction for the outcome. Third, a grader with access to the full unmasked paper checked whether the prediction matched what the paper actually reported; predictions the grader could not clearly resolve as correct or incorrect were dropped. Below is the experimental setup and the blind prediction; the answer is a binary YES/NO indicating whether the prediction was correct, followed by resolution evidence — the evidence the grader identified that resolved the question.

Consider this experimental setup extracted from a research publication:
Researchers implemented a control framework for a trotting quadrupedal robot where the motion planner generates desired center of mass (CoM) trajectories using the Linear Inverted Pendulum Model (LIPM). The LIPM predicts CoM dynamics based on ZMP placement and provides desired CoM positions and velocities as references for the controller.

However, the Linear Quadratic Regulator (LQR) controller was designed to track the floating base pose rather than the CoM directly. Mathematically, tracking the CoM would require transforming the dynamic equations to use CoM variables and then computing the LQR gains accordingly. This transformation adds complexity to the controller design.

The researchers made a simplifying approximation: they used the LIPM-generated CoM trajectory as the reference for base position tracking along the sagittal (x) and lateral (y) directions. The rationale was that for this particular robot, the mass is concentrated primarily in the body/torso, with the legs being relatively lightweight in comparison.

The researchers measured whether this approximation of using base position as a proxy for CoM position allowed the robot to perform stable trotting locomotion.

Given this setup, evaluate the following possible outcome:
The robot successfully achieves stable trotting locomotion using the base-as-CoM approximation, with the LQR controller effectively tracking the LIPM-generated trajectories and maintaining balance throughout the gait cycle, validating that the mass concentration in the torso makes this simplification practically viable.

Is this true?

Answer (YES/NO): YES